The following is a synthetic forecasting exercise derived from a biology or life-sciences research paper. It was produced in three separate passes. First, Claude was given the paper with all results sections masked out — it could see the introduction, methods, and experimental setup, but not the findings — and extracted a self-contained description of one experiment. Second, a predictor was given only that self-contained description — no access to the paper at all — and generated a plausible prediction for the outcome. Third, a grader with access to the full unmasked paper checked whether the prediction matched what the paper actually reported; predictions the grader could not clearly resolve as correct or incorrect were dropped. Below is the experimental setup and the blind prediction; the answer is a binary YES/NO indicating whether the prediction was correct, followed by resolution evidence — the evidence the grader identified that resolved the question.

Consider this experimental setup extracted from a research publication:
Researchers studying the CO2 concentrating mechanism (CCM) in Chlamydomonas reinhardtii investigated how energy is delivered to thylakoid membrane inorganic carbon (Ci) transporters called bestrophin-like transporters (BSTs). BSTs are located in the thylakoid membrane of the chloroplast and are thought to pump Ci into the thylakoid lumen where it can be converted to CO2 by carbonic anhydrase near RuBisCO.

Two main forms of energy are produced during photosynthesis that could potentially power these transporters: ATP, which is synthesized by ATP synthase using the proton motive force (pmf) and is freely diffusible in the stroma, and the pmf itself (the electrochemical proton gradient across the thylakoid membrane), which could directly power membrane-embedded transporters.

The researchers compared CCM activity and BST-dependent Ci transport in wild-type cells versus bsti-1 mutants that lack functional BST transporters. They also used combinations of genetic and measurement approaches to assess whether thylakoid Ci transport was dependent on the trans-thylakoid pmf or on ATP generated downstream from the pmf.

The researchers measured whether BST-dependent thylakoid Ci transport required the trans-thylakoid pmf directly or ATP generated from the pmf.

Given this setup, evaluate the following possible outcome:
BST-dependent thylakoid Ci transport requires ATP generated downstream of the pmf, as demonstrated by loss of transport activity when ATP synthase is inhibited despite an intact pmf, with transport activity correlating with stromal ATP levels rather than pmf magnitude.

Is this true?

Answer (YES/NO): NO